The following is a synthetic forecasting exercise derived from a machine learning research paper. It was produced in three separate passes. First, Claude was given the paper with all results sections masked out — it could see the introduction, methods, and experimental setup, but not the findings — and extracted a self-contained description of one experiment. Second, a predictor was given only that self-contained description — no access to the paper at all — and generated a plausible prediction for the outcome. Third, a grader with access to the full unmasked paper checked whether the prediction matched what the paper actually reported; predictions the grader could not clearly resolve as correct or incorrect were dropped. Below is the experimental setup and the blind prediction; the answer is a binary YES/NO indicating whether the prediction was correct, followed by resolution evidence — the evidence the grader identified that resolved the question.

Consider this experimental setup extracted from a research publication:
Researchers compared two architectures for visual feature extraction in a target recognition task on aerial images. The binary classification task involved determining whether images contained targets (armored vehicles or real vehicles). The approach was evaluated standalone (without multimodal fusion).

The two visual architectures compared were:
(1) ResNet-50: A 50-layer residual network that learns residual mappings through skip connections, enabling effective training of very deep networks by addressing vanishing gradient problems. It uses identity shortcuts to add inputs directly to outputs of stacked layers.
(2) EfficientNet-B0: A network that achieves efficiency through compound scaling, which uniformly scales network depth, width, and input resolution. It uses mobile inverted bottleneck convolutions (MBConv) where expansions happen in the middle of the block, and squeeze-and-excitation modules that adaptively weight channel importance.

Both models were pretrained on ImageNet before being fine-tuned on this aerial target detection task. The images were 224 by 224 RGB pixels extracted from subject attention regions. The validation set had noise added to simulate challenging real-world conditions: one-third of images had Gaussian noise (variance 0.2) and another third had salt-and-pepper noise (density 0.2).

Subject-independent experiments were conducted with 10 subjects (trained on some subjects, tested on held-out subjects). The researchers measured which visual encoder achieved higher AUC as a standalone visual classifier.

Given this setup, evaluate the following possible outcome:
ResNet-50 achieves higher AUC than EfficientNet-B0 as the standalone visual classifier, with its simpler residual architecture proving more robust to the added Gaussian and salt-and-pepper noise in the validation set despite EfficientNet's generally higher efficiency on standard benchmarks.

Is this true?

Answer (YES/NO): YES